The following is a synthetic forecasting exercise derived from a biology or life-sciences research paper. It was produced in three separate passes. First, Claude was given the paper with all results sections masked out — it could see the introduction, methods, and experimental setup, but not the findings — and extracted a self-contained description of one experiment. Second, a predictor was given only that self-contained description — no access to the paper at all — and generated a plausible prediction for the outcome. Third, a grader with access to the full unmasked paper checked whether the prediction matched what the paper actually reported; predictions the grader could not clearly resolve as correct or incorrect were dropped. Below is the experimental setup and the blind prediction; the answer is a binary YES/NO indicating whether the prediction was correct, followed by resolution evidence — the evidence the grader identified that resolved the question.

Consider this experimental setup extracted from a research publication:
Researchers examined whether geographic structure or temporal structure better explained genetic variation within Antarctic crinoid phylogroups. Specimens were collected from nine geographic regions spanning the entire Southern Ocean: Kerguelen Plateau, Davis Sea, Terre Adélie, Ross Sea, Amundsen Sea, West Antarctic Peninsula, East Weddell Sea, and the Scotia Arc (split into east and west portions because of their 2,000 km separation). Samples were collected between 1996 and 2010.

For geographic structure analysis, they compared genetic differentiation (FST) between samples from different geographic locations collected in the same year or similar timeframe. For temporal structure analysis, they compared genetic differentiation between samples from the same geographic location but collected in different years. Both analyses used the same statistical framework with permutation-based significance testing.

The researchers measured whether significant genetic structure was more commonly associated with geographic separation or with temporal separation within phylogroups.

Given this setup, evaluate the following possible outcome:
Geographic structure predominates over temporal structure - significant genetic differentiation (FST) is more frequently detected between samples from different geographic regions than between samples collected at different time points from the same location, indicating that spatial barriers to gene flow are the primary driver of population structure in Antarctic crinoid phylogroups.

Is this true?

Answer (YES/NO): NO